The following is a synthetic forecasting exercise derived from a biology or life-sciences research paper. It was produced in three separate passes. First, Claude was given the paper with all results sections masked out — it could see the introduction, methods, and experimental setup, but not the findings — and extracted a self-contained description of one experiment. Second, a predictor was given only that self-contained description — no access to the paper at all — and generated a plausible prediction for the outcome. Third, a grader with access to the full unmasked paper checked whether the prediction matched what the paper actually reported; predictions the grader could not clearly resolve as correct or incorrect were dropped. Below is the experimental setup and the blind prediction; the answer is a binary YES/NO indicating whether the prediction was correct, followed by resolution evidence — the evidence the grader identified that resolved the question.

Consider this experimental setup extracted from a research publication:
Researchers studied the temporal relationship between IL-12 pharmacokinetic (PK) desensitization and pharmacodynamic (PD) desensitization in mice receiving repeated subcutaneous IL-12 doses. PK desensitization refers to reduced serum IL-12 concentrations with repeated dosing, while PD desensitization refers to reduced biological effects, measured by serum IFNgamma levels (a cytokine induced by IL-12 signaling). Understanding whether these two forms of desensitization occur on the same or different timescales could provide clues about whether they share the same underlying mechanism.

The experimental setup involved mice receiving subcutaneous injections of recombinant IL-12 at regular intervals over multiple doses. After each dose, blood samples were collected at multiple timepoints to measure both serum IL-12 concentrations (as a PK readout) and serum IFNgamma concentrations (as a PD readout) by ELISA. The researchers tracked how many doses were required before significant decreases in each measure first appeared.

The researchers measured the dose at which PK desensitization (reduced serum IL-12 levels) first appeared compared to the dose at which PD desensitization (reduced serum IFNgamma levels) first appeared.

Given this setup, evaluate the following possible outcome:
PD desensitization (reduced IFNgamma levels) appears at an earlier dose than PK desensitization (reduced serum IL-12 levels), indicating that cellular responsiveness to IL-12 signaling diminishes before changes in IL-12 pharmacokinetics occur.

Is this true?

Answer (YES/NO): NO